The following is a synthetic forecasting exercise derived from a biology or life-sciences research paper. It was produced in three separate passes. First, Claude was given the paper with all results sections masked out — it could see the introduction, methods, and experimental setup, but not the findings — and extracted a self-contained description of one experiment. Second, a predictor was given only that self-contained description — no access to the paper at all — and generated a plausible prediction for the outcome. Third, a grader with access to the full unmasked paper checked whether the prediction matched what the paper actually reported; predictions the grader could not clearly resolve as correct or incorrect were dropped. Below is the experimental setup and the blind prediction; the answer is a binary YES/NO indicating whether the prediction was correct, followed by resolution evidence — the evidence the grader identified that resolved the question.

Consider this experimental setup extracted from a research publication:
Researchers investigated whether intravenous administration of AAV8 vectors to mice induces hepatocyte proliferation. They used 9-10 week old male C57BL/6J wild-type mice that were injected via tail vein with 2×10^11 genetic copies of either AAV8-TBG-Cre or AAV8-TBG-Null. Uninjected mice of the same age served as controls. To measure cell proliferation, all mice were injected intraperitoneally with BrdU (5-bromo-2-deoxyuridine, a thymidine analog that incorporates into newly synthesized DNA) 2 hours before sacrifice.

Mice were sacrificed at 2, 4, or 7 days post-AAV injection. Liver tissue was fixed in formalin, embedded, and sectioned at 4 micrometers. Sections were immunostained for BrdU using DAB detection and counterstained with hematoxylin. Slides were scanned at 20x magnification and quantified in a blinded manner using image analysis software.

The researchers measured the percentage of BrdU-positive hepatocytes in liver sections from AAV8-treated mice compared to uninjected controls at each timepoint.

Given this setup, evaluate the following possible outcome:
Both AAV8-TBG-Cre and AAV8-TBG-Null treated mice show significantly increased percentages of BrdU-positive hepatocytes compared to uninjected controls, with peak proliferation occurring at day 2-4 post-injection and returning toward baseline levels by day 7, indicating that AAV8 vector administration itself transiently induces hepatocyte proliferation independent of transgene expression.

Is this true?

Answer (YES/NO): NO